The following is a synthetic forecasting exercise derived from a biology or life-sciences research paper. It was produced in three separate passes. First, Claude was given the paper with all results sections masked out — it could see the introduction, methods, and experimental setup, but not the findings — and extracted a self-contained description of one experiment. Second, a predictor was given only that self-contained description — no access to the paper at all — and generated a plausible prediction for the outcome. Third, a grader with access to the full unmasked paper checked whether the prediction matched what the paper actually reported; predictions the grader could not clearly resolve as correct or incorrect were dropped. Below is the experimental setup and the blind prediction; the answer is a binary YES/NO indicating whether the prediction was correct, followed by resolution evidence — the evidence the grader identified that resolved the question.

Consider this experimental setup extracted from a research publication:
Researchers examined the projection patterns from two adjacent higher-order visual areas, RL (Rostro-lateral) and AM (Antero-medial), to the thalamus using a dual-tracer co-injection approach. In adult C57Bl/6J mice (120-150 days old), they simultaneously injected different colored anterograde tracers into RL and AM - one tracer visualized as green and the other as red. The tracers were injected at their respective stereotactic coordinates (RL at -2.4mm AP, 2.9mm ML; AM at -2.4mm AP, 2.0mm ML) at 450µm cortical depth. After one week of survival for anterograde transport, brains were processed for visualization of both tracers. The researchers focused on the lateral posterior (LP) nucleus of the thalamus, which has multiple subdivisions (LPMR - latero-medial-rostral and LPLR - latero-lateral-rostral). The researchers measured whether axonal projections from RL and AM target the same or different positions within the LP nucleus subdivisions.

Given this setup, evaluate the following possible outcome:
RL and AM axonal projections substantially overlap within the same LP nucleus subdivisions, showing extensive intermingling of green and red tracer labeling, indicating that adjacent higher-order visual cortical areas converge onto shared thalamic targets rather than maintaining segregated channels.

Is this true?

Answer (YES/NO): NO